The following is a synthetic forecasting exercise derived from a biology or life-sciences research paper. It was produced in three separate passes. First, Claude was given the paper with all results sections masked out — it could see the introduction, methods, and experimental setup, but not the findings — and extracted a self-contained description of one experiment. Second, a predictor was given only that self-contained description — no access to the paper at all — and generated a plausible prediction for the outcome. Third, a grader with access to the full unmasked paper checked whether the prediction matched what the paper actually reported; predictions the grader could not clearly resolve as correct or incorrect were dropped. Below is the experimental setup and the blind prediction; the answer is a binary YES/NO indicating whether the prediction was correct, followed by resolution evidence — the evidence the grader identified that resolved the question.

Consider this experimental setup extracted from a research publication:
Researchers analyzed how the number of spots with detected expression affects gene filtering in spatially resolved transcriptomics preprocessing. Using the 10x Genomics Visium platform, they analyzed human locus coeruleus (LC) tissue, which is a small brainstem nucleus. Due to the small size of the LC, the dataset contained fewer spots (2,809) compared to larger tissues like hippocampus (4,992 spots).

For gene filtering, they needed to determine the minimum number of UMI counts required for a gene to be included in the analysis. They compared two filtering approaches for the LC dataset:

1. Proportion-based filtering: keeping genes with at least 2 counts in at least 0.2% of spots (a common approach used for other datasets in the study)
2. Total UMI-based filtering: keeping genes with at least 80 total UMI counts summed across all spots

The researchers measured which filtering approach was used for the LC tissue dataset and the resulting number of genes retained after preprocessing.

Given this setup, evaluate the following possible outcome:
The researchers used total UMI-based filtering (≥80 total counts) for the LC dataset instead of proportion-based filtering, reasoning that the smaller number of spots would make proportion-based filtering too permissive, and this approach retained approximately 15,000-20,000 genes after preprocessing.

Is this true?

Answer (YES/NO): NO